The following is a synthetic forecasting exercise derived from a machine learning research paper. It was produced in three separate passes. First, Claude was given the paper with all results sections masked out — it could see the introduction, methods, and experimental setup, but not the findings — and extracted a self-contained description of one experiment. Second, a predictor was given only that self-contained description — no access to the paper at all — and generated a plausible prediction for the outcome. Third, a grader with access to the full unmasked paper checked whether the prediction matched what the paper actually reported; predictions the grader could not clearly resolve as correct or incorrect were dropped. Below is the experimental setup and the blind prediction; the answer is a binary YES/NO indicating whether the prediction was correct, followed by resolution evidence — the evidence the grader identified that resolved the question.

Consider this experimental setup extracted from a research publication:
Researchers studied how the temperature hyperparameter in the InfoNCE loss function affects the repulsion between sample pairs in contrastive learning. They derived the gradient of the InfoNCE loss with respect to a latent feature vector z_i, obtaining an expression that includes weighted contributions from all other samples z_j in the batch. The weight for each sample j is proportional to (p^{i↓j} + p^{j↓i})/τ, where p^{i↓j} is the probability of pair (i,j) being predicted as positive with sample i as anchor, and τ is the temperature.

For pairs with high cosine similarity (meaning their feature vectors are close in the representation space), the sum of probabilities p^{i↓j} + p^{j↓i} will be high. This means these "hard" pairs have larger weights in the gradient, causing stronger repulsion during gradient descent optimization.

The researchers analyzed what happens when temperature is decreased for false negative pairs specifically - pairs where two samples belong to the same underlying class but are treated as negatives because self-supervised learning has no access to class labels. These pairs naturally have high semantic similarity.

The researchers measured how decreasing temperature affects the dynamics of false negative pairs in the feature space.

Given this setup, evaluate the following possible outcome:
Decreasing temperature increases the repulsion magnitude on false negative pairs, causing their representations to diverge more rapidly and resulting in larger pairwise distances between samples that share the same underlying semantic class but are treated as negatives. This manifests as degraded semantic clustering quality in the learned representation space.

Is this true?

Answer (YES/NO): YES